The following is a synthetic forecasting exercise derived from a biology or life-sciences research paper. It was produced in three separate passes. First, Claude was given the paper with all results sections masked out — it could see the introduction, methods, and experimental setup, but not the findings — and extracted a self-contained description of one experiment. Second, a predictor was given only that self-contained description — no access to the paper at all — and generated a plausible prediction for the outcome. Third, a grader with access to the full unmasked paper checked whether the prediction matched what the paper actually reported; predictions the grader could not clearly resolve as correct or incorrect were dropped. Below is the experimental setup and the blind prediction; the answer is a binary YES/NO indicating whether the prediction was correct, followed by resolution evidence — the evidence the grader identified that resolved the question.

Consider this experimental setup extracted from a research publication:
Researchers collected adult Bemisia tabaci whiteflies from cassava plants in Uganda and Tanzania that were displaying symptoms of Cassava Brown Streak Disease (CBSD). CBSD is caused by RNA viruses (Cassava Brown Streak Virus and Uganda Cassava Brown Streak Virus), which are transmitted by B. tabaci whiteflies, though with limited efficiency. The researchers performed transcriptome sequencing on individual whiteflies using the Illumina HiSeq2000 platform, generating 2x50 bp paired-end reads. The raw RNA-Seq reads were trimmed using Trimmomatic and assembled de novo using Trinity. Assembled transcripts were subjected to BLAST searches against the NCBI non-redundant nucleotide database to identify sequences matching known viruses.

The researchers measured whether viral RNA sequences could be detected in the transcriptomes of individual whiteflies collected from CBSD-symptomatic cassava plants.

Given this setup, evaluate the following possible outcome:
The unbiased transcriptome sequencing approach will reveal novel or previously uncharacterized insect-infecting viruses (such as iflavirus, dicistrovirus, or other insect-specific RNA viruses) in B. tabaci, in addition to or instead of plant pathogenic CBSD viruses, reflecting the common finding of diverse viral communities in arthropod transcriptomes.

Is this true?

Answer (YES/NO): NO